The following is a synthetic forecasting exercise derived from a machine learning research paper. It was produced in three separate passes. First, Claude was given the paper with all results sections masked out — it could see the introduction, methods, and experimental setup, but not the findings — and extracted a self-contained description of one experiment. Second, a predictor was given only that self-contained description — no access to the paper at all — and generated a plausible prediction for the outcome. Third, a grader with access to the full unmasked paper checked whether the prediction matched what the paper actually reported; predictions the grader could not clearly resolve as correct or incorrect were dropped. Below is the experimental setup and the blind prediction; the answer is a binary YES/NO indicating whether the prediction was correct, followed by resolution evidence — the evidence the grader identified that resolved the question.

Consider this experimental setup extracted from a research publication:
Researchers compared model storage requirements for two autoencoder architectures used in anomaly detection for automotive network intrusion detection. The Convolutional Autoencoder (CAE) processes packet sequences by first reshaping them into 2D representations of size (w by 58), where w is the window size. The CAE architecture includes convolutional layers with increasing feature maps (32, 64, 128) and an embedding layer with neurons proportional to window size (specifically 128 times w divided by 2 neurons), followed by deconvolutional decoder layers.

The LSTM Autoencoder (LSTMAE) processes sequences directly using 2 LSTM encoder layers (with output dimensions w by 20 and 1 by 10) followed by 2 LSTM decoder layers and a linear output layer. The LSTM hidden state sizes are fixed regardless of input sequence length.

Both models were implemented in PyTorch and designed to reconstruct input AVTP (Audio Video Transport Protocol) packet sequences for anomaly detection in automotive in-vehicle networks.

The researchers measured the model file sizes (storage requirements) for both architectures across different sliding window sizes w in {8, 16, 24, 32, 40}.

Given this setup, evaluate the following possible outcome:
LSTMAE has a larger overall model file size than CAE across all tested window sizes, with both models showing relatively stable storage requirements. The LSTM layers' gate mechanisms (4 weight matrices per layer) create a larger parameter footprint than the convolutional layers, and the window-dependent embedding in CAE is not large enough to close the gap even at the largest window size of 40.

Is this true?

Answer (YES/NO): NO